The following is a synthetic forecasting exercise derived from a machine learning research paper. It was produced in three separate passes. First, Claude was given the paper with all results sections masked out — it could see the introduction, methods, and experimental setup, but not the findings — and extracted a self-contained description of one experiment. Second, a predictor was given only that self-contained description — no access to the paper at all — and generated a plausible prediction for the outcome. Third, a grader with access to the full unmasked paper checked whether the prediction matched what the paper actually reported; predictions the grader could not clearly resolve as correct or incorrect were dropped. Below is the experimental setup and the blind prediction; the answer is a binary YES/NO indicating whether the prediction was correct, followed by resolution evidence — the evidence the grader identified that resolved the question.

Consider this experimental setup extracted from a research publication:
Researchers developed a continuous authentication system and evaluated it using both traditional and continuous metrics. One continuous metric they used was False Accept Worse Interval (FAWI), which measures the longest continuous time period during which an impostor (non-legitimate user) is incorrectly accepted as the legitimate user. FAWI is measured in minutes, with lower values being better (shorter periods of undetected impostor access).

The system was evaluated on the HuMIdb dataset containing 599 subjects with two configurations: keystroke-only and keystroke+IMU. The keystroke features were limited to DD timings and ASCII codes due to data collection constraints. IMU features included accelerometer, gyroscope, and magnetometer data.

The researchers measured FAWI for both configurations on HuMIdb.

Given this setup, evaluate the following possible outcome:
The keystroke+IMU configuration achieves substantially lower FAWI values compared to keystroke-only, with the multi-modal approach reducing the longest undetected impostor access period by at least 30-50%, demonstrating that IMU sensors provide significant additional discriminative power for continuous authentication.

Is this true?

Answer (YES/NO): YES